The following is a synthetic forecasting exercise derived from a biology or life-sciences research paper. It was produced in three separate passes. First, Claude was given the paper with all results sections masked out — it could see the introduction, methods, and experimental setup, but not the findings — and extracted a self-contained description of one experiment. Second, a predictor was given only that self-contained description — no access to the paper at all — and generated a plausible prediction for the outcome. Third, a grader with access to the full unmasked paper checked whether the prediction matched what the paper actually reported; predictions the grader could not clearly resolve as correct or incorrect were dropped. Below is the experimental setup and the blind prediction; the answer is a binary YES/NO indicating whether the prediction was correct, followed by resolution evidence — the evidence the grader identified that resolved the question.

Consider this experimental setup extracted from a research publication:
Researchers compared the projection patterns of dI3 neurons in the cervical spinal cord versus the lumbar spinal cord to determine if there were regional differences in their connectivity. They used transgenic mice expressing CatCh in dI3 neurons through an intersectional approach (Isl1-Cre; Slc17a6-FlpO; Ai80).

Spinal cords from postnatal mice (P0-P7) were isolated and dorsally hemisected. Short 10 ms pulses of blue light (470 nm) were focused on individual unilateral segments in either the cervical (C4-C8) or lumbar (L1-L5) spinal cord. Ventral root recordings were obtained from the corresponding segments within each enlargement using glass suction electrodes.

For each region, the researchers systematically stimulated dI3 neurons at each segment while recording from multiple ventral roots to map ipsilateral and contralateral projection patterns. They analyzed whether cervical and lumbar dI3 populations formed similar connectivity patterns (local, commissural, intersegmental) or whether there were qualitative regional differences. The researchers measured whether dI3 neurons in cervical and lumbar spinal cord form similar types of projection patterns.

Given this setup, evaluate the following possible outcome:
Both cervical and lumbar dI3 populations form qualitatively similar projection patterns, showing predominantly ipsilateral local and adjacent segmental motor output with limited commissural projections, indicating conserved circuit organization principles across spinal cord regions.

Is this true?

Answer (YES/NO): YES